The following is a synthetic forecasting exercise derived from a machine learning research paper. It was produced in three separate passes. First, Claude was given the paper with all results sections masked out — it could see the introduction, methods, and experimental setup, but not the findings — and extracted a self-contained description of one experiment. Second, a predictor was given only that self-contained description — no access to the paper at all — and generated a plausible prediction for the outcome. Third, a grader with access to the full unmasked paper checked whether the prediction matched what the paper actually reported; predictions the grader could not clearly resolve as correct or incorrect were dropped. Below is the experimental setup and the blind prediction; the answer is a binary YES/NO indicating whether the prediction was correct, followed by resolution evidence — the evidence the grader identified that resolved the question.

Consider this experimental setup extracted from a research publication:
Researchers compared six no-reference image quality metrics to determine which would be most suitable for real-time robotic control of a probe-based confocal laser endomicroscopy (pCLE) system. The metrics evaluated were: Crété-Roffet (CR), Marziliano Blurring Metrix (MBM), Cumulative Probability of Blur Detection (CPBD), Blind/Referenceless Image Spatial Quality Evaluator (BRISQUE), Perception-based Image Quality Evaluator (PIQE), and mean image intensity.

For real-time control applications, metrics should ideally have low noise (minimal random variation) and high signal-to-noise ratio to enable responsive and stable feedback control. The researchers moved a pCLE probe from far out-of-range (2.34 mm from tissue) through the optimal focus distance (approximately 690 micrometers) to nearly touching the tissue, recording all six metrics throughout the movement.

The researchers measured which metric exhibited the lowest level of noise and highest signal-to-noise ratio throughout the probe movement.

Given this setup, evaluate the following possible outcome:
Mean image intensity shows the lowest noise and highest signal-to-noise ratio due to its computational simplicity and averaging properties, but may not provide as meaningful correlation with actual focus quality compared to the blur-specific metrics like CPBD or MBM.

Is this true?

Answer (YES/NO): NO